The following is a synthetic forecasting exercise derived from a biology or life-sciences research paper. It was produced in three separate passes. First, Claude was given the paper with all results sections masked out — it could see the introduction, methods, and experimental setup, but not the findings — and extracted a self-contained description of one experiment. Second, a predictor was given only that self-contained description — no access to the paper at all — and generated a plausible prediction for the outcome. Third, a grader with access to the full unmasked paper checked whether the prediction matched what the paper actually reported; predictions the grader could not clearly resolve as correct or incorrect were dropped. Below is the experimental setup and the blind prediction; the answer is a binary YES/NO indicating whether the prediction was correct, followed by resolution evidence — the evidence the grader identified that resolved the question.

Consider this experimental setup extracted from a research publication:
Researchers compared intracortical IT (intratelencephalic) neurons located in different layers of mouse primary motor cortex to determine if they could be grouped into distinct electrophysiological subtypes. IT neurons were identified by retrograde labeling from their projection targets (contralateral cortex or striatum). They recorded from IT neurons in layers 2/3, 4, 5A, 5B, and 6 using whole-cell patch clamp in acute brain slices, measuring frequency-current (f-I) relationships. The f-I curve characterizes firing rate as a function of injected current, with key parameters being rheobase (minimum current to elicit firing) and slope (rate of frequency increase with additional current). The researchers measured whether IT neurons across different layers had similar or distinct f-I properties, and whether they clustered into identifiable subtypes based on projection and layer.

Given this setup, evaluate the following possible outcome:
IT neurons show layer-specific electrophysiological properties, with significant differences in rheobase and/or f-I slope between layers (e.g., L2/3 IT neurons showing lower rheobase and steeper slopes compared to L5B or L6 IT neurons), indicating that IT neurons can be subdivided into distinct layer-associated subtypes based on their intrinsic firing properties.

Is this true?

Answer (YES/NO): NO